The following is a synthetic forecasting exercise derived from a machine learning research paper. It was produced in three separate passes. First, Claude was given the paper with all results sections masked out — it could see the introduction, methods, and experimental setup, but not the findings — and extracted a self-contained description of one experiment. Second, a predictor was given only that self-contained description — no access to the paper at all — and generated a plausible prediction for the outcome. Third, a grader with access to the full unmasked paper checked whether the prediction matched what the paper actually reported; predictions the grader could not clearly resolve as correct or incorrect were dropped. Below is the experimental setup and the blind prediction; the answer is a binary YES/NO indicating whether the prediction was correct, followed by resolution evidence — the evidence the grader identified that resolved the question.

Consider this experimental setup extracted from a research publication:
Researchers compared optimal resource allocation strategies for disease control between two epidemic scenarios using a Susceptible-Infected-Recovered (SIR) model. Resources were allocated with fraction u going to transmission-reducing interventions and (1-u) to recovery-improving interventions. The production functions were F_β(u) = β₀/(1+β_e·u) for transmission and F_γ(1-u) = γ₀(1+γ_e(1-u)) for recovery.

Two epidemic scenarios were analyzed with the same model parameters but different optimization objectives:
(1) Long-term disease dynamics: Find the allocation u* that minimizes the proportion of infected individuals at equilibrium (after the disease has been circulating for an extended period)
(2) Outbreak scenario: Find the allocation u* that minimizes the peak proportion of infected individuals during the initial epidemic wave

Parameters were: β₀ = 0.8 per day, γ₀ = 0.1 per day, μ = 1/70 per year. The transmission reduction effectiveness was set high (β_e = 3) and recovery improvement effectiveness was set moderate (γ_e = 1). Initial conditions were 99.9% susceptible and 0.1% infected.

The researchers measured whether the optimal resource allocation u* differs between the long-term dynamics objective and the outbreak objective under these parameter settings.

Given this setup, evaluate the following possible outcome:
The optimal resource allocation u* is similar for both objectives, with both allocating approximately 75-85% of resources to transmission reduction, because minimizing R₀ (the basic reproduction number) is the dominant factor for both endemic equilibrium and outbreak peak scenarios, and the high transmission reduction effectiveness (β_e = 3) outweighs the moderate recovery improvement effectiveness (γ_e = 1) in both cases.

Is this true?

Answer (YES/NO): NO